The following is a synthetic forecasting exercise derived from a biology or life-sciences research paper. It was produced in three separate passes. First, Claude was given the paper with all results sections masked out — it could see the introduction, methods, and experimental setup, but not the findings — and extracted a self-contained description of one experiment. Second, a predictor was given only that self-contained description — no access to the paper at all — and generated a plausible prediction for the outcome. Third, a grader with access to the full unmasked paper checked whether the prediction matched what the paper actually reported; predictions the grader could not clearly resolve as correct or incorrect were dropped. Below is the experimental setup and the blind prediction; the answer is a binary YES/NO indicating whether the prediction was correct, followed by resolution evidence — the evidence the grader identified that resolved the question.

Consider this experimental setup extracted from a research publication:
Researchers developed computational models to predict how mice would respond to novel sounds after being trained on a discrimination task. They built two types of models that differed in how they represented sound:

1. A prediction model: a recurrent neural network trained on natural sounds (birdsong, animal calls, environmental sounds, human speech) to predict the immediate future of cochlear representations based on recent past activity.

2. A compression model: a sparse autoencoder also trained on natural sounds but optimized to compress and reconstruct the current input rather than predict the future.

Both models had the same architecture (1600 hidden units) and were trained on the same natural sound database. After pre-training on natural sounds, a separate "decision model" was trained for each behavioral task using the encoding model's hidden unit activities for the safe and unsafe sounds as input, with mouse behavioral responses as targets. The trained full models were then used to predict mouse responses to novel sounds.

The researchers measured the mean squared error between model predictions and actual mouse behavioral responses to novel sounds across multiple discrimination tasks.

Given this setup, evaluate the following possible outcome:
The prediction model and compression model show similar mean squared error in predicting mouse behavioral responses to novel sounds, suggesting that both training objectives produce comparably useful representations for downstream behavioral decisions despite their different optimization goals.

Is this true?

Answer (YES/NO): NO